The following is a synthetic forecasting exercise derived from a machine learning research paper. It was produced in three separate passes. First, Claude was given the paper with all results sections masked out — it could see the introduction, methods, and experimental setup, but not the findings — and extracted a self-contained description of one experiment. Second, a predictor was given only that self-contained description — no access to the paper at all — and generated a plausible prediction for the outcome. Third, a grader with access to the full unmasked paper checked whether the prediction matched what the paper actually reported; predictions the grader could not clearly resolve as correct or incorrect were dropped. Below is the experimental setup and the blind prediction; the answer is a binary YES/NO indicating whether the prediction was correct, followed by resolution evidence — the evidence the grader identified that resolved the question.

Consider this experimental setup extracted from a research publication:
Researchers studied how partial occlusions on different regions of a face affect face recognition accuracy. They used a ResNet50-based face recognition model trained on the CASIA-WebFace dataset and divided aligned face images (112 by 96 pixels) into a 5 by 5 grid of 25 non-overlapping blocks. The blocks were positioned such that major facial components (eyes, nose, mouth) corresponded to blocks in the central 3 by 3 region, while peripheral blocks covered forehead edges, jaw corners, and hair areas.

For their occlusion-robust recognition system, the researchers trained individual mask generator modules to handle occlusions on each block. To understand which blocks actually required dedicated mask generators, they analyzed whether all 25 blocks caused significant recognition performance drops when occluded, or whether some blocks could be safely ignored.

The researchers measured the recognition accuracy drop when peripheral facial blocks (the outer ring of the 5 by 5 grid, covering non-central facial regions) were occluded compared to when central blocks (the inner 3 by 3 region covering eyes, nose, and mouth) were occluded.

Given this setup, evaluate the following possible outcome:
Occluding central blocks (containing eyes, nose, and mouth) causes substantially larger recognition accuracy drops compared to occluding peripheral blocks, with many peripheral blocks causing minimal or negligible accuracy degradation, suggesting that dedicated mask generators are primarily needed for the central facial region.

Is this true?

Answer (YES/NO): YES